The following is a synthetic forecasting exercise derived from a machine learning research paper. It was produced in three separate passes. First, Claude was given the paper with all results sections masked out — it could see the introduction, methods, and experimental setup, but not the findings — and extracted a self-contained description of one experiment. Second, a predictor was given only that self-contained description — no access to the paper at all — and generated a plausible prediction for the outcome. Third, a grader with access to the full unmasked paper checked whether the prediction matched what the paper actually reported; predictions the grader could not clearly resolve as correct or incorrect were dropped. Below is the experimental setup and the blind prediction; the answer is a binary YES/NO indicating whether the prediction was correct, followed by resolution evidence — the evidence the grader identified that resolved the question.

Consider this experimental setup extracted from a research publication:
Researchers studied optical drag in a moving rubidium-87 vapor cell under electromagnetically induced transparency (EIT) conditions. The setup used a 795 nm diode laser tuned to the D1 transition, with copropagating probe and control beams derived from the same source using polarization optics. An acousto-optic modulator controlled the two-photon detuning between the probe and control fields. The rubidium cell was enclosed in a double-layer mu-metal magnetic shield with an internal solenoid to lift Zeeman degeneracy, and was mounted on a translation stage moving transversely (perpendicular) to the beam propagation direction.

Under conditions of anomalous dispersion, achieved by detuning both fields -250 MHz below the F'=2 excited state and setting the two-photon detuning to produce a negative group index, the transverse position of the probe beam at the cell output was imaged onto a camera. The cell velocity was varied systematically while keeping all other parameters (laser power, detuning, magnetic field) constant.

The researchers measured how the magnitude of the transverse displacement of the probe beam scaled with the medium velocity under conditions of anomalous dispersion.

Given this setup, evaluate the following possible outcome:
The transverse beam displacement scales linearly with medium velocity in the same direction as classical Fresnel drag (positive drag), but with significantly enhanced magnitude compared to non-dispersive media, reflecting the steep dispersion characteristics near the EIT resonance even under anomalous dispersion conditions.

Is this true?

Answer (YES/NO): NO